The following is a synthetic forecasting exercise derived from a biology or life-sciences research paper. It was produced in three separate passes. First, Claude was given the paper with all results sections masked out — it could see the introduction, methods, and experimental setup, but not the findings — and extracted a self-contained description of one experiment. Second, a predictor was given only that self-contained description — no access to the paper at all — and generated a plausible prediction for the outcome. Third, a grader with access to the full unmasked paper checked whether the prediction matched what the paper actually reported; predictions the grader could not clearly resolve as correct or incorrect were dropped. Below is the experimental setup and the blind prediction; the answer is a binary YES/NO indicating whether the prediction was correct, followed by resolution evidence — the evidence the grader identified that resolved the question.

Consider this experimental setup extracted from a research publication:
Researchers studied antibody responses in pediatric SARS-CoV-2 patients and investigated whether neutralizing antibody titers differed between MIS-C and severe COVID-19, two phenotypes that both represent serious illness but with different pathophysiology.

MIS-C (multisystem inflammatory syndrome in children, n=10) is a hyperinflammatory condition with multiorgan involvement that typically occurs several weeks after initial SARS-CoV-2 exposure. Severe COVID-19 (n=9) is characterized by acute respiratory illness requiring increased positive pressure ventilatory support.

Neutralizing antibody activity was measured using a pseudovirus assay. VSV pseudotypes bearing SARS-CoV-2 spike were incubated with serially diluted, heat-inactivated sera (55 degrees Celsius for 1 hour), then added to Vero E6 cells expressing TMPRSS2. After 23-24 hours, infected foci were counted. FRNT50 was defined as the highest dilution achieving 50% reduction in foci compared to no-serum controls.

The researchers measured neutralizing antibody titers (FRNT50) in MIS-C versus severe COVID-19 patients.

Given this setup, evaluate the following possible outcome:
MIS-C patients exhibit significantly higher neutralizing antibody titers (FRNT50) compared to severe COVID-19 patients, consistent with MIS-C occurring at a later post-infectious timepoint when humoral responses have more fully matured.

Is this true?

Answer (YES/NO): YES